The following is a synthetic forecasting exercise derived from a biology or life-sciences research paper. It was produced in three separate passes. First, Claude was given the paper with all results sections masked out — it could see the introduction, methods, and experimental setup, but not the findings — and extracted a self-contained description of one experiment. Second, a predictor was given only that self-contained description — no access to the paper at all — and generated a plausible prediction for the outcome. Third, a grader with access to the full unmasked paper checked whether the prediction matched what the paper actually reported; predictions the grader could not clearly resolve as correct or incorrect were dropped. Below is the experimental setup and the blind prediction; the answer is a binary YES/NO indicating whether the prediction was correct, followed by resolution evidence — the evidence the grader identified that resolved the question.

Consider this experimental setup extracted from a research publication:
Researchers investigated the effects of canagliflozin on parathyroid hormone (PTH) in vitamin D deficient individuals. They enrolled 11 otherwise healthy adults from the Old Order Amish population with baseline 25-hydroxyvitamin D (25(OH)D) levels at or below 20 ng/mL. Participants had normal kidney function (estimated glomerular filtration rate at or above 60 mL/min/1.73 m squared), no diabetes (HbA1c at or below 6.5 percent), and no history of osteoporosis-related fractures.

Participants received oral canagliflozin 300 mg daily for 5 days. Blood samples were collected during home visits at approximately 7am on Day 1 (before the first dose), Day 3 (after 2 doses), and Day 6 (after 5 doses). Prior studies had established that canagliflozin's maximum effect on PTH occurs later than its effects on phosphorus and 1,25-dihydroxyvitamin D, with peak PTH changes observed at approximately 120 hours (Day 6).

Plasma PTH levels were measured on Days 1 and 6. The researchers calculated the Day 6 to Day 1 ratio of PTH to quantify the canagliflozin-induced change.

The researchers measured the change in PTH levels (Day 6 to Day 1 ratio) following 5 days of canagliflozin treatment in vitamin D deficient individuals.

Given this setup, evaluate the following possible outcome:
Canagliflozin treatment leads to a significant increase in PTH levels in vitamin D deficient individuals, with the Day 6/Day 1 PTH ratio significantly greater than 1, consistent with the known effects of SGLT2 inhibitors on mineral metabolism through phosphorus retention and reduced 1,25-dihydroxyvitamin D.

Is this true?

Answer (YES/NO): YES